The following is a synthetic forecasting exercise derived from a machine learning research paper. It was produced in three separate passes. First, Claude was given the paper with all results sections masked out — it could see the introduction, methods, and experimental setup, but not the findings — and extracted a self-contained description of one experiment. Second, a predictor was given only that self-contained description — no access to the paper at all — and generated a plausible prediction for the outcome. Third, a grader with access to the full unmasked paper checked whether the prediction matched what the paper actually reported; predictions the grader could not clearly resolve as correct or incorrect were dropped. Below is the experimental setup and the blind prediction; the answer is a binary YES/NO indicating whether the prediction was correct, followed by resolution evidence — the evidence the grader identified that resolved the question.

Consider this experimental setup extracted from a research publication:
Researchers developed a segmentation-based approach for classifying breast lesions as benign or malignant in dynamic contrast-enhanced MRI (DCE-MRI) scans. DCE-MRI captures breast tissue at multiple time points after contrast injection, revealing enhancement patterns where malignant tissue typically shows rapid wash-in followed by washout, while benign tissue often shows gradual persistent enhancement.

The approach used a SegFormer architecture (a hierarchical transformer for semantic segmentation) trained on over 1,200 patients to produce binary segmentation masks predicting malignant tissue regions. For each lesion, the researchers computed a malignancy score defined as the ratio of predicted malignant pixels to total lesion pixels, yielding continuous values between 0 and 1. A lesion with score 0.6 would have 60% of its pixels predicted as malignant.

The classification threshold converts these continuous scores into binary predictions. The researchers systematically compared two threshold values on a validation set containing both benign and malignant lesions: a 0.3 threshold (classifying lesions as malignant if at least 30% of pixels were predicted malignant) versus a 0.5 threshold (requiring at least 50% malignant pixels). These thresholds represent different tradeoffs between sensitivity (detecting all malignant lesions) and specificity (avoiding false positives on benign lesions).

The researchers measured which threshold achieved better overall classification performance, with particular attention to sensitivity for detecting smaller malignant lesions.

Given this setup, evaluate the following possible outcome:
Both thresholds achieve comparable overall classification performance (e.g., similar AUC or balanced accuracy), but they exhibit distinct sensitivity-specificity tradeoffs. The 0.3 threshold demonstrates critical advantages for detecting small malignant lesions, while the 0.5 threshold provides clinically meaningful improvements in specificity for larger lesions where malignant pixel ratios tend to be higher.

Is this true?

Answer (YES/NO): NO